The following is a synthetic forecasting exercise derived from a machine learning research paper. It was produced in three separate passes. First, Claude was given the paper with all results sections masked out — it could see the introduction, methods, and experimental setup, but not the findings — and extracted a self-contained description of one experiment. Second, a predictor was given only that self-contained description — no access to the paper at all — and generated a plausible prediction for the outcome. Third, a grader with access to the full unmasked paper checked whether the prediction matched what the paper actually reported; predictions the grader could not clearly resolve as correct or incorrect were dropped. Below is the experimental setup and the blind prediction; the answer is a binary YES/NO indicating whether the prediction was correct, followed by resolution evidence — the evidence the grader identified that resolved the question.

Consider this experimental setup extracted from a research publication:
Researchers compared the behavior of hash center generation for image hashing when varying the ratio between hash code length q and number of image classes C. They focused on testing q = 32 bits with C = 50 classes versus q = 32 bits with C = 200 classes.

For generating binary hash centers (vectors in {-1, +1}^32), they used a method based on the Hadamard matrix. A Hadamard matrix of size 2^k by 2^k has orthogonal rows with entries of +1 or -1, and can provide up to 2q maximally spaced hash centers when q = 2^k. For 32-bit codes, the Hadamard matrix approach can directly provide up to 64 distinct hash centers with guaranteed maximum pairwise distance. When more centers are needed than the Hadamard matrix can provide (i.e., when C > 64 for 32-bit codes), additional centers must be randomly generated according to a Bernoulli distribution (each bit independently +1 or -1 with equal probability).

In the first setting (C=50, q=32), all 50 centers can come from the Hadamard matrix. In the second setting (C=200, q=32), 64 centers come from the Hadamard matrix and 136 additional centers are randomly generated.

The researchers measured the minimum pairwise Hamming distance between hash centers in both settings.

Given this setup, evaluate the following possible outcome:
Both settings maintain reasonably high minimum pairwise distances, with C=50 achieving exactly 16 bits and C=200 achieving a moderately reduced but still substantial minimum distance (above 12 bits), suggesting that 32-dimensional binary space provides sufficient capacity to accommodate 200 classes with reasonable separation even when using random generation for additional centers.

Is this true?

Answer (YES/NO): NO